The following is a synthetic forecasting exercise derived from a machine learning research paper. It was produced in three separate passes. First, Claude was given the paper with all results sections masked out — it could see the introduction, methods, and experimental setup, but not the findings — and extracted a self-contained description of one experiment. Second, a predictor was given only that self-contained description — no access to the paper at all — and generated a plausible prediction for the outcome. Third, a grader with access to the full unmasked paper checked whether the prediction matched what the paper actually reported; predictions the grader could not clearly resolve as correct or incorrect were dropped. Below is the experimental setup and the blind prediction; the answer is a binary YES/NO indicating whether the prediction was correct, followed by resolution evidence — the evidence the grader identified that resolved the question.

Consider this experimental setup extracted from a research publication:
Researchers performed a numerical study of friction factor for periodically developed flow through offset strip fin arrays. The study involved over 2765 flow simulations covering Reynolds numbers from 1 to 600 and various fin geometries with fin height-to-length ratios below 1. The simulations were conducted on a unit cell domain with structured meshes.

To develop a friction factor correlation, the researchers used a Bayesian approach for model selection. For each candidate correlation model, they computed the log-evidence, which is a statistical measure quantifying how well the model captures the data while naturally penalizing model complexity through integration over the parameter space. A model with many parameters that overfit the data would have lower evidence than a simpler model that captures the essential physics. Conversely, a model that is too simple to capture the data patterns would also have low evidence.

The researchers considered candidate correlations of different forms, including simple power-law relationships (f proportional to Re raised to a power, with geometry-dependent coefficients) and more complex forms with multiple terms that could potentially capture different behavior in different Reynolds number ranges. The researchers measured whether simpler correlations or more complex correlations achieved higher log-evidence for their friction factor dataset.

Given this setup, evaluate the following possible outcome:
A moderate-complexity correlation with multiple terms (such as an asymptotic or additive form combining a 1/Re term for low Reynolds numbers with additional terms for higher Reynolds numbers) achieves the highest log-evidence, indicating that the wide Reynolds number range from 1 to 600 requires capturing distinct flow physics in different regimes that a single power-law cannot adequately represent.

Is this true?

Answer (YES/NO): YES